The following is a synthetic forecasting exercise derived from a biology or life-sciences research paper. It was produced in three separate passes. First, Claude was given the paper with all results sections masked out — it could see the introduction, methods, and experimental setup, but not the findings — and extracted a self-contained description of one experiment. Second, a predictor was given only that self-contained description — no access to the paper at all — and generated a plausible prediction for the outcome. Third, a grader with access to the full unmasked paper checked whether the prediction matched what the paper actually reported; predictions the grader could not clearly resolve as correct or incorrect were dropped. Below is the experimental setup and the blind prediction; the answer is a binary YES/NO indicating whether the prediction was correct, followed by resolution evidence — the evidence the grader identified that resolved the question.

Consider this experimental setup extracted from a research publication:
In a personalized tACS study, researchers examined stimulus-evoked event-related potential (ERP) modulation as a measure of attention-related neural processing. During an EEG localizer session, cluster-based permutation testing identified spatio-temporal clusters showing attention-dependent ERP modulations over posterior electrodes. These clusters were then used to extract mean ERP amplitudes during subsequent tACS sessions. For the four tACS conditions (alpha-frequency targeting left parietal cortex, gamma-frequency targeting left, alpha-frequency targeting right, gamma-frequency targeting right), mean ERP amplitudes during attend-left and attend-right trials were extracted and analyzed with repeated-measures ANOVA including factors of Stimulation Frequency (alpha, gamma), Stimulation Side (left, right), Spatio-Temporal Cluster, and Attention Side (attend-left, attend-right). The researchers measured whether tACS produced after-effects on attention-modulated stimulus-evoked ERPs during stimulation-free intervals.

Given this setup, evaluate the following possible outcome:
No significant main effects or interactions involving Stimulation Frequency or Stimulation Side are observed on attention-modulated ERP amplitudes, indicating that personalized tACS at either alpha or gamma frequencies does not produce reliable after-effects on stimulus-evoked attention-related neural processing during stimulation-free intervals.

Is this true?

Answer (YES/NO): NO